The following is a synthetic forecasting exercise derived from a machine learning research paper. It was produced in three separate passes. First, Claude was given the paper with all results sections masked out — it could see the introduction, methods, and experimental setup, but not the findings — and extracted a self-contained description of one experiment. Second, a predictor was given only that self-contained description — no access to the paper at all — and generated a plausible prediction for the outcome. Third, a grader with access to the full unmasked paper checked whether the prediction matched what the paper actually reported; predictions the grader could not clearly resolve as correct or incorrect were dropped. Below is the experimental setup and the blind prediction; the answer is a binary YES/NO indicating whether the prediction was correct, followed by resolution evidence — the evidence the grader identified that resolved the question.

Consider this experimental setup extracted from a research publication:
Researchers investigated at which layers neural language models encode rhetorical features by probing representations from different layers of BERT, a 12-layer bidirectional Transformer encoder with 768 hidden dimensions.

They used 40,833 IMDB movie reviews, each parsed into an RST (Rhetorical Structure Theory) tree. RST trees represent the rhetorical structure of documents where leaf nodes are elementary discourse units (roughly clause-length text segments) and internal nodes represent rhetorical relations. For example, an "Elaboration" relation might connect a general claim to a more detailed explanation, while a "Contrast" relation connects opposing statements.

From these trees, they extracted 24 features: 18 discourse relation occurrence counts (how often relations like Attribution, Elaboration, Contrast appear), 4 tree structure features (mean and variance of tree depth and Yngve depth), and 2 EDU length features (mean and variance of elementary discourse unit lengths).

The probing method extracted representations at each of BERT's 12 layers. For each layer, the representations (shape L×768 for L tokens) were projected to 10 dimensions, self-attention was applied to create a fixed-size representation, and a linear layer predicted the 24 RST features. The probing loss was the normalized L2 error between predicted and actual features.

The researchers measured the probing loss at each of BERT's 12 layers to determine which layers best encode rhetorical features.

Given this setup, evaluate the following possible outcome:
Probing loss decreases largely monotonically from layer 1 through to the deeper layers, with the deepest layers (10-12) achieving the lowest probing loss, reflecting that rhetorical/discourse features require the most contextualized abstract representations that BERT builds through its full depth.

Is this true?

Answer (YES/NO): NO